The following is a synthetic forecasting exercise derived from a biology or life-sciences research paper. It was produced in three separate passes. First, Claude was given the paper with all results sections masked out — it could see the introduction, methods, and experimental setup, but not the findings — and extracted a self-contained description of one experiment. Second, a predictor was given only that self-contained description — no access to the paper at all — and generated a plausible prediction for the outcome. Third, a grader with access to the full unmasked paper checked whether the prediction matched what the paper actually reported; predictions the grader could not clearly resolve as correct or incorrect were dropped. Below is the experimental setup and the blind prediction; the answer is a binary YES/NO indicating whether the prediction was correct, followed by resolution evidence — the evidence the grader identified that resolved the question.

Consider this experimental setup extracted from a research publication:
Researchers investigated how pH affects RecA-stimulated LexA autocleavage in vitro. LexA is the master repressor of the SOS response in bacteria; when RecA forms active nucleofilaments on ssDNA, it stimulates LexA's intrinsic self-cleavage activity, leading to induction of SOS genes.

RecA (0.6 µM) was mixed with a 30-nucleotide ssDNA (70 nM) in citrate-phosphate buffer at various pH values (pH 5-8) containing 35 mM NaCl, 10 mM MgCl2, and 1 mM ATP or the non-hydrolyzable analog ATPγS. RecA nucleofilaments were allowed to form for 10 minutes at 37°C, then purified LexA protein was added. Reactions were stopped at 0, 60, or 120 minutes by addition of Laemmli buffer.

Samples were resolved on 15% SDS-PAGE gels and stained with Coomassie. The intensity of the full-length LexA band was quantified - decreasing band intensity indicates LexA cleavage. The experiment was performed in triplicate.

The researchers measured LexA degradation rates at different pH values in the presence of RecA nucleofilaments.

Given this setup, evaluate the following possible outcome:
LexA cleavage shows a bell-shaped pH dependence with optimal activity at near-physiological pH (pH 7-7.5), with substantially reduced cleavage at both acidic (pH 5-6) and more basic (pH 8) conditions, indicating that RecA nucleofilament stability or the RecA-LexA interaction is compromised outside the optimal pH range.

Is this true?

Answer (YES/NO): NO